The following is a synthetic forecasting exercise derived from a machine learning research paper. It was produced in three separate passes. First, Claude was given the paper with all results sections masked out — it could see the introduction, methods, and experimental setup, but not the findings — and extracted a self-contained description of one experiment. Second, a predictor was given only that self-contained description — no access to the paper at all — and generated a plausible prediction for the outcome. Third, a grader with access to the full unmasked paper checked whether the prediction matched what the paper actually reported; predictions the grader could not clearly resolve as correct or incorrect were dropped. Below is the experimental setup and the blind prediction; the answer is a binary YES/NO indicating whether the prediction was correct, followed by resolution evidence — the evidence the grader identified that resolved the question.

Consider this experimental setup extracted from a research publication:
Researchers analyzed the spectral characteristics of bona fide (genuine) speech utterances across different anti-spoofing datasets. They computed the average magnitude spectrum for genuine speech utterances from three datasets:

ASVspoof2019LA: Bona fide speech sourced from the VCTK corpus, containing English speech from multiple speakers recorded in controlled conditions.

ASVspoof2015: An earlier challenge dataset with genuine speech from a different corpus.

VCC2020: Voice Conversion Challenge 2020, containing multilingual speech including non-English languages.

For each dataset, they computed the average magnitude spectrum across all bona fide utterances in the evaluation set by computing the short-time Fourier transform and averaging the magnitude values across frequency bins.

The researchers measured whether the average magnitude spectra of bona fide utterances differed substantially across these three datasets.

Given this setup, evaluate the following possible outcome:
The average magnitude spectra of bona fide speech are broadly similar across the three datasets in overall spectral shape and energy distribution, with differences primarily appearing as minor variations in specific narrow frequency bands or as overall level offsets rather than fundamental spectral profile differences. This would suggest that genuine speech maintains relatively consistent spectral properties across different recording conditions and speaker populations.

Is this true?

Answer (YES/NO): NO